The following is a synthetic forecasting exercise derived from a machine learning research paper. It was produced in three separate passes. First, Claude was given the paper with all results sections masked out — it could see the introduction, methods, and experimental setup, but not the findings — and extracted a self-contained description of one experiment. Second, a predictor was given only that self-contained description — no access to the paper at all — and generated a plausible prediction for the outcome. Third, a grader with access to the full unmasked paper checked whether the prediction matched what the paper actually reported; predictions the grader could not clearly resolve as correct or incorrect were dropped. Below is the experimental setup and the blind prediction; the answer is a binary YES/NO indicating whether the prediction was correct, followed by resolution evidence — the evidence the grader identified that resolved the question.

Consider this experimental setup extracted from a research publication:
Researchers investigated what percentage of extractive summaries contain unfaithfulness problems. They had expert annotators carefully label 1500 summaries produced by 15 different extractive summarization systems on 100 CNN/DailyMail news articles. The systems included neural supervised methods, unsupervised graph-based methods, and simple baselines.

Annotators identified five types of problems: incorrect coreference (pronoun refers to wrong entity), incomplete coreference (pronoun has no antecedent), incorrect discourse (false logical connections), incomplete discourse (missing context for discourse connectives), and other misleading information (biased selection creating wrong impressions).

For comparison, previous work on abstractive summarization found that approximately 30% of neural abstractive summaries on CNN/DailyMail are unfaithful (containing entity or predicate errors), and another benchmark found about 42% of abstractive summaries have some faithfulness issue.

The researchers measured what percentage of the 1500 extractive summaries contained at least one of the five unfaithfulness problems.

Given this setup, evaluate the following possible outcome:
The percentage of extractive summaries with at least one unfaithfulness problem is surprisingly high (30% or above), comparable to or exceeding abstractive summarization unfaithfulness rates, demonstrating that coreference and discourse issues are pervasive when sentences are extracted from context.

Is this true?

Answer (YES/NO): NO